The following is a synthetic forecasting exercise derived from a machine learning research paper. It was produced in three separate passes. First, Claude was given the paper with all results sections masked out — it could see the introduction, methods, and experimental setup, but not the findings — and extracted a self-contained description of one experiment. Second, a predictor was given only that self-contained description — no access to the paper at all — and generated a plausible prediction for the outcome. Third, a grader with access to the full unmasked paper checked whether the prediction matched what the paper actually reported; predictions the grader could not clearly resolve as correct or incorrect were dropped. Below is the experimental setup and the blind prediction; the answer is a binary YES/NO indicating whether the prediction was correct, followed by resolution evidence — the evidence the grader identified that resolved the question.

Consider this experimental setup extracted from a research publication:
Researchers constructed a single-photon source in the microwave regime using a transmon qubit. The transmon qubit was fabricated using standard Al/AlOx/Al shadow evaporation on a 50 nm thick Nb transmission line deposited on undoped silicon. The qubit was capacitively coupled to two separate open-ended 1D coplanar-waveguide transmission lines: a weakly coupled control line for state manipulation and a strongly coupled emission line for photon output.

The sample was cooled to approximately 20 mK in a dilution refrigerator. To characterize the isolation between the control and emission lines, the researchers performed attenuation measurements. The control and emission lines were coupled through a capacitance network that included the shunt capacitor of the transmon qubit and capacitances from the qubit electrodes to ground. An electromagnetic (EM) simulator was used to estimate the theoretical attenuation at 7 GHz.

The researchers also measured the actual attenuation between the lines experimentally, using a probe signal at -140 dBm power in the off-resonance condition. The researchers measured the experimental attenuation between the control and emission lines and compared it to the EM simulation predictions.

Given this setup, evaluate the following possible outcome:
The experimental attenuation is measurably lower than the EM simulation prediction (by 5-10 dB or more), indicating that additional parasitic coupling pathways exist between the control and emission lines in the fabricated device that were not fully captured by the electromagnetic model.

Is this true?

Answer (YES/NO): YES